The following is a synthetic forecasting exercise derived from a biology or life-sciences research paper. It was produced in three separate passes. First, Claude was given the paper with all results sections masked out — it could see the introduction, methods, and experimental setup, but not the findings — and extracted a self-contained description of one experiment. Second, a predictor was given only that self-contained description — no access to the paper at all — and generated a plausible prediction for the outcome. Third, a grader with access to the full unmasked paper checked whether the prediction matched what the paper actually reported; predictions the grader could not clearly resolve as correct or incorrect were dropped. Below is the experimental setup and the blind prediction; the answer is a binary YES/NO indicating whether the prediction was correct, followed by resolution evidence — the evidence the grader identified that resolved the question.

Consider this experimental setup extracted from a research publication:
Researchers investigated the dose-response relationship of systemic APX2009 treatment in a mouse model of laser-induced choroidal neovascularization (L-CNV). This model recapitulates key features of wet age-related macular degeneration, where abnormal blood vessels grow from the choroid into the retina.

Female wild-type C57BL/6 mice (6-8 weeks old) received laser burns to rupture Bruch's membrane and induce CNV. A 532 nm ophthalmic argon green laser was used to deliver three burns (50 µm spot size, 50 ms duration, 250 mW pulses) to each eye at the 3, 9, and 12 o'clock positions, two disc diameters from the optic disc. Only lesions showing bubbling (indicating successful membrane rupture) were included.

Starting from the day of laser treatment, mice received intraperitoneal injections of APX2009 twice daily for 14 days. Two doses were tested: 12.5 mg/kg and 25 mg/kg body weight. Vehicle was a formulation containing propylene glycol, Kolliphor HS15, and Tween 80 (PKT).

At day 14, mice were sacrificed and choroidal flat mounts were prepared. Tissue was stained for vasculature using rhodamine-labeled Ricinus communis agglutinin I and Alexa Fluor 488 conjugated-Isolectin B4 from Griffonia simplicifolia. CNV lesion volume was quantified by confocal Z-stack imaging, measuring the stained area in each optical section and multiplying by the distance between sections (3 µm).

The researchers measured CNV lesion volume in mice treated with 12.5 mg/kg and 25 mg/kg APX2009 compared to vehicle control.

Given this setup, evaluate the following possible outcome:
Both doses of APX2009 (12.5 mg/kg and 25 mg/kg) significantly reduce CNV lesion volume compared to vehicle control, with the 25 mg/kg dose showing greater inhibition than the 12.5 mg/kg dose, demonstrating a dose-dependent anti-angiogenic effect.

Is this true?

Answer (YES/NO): NO